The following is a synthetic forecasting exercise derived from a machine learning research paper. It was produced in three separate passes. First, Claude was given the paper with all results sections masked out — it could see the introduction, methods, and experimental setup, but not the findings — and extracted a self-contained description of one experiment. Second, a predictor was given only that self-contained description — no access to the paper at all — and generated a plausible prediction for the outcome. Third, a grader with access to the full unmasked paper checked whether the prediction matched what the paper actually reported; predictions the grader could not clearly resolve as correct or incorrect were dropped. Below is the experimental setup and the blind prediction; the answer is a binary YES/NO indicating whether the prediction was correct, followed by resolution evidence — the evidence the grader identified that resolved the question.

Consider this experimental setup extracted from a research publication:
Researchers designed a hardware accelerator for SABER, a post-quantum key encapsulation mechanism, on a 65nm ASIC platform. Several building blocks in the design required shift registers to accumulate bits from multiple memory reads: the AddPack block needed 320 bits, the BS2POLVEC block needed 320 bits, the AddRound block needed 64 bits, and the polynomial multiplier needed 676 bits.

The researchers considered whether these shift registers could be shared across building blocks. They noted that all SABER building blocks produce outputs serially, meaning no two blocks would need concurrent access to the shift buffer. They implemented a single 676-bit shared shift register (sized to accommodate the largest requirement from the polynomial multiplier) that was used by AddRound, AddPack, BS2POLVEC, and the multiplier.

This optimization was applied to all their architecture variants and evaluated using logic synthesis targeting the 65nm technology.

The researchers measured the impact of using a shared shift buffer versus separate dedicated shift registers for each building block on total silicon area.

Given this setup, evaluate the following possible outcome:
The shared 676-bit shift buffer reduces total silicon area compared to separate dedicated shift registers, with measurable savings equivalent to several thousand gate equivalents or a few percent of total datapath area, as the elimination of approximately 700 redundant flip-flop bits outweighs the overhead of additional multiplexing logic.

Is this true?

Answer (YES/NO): YES